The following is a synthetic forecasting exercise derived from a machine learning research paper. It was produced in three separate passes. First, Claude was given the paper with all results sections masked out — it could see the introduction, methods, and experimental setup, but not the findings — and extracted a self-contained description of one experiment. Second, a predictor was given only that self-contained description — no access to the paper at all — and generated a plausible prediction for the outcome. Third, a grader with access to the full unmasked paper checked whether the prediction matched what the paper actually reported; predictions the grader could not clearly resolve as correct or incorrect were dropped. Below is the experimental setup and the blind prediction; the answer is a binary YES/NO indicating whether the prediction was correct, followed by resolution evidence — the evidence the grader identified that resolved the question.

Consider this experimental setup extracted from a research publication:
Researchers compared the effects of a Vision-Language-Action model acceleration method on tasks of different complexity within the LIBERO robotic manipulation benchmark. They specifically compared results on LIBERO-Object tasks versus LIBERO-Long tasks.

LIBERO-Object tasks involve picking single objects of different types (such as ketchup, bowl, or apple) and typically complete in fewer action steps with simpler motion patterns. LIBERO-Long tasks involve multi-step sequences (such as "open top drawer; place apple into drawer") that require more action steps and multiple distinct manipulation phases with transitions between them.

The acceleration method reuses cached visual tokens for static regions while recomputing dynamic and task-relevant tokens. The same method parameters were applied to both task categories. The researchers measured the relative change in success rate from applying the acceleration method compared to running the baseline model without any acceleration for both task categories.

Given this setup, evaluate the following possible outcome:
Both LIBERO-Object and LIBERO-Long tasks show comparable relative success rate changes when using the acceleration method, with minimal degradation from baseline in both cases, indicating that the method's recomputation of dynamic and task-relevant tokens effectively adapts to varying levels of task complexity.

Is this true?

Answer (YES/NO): YES